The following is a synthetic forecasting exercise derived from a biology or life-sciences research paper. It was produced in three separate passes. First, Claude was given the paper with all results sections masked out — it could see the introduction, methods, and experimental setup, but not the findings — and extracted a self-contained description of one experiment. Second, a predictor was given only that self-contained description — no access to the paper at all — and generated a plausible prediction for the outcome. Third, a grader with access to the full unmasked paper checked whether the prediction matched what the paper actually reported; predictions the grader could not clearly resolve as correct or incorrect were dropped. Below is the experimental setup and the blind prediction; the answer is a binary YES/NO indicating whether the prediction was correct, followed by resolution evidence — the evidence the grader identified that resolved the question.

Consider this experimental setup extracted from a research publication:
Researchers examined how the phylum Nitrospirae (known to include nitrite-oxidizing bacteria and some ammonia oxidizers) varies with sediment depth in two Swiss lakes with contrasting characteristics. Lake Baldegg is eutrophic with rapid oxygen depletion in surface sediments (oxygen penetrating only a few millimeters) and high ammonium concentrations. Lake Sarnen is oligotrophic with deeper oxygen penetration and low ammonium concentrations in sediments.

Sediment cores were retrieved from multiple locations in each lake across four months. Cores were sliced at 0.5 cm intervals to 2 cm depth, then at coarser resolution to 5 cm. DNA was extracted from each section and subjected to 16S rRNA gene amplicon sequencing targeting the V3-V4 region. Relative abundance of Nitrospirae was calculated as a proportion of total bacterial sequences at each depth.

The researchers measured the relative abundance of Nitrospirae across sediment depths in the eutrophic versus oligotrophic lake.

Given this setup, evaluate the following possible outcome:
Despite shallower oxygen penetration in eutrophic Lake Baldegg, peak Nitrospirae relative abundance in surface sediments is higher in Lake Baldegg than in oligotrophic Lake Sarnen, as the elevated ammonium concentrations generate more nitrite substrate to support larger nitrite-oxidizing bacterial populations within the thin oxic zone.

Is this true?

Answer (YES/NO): NO